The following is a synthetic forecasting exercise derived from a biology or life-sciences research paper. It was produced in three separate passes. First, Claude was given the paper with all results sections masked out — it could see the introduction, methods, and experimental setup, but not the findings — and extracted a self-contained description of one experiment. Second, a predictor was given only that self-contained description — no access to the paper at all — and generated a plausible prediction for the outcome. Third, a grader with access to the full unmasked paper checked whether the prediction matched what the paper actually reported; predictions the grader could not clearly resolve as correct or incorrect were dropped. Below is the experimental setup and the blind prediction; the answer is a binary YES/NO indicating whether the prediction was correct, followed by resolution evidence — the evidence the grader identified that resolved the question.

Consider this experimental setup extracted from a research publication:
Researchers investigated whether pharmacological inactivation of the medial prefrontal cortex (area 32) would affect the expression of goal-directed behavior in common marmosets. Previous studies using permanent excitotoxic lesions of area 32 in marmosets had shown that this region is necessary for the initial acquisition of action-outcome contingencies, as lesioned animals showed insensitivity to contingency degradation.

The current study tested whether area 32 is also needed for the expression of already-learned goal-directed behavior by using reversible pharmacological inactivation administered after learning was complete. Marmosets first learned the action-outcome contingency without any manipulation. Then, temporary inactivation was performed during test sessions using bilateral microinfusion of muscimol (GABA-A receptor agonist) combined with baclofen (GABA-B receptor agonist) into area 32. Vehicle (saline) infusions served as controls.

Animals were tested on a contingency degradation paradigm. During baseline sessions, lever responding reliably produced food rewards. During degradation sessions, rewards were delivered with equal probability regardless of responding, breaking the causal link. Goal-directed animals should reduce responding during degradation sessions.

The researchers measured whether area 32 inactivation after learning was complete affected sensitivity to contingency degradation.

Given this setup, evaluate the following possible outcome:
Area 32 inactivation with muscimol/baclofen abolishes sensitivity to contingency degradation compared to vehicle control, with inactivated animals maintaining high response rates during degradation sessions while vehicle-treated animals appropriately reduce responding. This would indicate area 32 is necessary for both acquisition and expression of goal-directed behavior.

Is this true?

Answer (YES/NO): NO